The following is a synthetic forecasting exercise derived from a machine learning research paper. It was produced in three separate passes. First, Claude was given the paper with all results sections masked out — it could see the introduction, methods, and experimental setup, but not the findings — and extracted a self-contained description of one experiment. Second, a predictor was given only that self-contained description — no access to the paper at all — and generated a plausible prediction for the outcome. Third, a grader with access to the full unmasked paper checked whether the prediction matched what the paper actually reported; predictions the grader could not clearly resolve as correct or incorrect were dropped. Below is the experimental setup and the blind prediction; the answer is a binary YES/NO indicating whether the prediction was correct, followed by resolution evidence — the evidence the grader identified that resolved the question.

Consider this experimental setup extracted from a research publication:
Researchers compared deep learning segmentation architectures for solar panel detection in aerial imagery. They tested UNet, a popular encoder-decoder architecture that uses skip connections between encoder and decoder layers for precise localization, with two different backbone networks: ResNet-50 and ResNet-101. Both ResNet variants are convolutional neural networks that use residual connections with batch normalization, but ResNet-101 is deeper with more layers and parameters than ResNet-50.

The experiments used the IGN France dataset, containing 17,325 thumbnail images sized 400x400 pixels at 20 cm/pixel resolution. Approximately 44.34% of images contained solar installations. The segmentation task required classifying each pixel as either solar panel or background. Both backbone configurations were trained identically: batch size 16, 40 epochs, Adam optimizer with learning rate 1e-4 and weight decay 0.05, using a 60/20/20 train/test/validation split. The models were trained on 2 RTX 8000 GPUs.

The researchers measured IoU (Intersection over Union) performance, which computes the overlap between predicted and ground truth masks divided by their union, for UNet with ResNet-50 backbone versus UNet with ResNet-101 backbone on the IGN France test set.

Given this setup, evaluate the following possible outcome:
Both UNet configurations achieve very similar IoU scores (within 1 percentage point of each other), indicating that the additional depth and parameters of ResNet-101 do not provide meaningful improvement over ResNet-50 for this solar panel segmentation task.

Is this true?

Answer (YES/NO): NO